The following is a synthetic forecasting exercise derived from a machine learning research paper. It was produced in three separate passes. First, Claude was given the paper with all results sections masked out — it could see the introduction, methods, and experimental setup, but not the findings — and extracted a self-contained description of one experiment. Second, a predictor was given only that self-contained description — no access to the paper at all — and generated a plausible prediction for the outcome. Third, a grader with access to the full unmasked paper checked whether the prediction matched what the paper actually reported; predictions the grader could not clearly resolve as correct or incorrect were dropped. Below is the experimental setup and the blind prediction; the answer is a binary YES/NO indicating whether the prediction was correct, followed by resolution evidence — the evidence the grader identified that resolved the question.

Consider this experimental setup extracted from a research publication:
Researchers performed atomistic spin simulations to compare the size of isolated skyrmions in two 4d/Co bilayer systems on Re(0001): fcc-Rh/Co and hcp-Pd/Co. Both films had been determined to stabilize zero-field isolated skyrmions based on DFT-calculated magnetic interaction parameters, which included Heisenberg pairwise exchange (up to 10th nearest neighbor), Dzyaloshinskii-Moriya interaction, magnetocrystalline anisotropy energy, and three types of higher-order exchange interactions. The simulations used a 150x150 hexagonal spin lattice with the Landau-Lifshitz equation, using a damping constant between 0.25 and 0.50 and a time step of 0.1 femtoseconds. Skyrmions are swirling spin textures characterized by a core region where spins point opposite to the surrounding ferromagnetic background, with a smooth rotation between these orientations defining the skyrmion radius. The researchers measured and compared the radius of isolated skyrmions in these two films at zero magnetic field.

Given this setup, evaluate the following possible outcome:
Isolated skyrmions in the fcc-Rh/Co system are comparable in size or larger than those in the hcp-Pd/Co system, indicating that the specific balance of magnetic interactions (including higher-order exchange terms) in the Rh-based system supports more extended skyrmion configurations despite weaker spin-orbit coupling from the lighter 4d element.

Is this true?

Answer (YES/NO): NO